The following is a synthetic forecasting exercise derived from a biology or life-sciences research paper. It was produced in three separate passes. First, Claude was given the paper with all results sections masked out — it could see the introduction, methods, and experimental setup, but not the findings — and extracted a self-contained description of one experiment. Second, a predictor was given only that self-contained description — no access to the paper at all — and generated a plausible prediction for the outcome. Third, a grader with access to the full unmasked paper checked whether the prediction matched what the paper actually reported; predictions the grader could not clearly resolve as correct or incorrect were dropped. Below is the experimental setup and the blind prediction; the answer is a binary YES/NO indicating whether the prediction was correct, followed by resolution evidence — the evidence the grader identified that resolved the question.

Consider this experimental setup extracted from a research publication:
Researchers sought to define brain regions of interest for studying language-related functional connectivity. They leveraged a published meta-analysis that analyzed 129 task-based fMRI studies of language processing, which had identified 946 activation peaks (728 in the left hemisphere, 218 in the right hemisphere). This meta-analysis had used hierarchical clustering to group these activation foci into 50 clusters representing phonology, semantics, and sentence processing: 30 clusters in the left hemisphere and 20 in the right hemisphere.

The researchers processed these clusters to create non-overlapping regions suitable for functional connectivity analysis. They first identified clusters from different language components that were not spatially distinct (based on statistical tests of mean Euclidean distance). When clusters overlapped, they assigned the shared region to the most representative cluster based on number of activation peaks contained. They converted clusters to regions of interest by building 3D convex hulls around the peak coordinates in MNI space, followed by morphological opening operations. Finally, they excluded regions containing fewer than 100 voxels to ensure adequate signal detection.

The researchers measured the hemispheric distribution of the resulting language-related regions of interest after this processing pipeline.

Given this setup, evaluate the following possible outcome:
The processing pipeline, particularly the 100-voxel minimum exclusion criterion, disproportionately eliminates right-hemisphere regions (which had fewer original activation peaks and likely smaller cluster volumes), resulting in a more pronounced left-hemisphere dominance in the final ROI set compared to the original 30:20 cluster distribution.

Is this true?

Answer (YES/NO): YES